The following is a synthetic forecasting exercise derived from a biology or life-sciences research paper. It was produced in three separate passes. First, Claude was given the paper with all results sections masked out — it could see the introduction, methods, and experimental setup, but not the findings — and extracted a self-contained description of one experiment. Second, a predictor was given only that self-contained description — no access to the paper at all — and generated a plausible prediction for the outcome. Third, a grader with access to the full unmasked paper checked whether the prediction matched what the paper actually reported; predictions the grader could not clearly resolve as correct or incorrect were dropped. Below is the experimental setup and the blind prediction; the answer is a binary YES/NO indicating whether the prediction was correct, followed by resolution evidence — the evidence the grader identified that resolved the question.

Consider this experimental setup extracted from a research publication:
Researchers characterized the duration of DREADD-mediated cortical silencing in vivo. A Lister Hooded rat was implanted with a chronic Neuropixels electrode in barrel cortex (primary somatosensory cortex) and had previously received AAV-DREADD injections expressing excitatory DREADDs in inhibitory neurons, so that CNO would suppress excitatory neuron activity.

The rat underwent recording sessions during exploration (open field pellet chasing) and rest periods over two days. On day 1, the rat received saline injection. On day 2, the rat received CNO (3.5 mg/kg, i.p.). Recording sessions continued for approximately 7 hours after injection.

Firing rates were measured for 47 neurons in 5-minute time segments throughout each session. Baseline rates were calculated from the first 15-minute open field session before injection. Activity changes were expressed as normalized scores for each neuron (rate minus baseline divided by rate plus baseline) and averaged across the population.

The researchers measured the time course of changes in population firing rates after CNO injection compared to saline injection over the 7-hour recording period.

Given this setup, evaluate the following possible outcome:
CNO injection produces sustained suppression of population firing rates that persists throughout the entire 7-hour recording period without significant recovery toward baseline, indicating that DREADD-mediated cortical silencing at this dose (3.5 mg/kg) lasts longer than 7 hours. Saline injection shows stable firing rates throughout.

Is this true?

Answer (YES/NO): NO